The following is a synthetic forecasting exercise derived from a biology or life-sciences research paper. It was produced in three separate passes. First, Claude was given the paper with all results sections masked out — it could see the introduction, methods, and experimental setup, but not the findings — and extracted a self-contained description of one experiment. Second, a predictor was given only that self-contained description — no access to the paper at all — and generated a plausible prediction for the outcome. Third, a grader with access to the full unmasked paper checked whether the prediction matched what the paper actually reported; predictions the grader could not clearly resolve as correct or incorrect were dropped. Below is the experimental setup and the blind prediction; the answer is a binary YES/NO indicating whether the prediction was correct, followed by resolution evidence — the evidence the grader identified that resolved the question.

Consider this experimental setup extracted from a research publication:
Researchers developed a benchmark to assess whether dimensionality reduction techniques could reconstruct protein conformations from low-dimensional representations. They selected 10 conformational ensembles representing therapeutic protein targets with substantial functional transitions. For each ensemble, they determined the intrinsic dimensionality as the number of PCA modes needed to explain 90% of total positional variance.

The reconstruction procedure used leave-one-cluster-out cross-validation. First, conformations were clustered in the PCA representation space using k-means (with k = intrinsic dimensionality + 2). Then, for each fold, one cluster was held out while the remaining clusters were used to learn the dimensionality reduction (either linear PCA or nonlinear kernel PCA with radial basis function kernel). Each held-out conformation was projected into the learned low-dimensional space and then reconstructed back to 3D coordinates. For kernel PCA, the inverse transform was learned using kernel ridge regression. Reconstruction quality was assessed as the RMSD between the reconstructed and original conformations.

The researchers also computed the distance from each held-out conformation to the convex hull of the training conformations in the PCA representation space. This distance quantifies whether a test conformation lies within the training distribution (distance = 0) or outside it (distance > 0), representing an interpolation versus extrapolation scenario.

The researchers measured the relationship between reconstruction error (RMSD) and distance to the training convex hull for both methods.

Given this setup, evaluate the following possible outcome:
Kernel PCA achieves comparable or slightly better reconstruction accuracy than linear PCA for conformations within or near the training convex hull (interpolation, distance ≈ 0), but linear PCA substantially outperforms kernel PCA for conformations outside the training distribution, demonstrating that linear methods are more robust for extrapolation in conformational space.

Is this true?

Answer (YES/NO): NO